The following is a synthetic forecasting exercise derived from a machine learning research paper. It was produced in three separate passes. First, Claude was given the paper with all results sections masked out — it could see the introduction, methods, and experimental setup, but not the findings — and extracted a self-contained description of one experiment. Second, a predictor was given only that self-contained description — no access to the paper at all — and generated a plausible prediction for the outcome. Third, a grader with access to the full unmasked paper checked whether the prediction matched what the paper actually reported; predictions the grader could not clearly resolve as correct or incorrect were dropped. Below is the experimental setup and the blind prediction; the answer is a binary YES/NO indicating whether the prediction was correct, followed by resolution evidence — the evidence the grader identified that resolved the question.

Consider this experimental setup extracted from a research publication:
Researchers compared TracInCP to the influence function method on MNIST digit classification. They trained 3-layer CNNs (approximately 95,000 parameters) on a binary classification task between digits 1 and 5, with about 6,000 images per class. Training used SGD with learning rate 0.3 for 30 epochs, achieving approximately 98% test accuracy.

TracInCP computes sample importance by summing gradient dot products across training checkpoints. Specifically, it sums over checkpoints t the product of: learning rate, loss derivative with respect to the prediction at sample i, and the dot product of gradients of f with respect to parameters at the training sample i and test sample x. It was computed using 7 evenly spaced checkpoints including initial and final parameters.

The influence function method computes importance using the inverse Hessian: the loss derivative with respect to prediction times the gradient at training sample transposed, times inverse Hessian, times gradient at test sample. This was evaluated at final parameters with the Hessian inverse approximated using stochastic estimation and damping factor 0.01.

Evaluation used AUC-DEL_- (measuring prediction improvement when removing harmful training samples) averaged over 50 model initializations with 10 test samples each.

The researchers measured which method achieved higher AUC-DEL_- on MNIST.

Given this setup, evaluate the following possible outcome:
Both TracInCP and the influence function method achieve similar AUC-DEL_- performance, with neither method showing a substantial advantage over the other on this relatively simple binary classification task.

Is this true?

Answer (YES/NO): NO